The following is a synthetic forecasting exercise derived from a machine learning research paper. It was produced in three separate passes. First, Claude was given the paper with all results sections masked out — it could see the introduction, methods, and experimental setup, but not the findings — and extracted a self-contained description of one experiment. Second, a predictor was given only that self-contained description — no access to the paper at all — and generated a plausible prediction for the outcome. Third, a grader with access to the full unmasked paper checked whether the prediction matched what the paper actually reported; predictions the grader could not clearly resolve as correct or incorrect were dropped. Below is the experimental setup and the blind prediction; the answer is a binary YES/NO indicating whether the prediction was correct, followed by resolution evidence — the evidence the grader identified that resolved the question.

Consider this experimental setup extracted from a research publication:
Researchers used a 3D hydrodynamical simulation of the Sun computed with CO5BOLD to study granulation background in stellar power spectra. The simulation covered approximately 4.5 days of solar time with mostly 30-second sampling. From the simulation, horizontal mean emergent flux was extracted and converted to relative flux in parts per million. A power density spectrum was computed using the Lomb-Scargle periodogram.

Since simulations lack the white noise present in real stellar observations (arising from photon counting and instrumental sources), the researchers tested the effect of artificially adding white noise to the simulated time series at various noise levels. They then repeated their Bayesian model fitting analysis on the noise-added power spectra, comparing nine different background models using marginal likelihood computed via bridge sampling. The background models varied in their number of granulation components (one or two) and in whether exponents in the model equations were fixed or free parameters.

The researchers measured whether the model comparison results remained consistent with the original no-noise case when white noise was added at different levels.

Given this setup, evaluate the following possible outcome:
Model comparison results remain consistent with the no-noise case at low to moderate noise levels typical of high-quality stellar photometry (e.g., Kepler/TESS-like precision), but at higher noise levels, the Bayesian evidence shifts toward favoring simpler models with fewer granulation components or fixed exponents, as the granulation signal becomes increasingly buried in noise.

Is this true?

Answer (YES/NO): NO